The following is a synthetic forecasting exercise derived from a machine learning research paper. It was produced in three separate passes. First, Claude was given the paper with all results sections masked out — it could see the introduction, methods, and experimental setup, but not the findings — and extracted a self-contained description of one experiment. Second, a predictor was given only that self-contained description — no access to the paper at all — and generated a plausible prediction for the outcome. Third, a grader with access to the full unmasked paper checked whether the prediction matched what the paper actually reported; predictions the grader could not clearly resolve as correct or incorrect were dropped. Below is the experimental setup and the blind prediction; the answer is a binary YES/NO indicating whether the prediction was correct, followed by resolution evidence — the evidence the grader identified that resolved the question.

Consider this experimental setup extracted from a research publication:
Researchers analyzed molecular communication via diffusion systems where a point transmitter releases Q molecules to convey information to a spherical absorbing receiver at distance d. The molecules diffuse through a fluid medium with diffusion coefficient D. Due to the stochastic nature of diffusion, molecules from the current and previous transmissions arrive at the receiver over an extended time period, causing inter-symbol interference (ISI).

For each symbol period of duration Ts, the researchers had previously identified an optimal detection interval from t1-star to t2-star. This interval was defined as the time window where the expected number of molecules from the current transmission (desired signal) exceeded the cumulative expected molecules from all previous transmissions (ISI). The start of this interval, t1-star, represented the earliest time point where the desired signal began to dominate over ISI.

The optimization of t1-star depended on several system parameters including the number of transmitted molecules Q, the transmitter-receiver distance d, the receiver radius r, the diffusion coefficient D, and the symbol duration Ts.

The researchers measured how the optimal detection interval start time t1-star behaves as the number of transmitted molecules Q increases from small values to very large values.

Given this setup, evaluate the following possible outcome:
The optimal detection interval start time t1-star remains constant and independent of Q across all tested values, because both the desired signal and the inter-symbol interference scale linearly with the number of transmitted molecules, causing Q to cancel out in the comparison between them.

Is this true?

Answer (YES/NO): NO